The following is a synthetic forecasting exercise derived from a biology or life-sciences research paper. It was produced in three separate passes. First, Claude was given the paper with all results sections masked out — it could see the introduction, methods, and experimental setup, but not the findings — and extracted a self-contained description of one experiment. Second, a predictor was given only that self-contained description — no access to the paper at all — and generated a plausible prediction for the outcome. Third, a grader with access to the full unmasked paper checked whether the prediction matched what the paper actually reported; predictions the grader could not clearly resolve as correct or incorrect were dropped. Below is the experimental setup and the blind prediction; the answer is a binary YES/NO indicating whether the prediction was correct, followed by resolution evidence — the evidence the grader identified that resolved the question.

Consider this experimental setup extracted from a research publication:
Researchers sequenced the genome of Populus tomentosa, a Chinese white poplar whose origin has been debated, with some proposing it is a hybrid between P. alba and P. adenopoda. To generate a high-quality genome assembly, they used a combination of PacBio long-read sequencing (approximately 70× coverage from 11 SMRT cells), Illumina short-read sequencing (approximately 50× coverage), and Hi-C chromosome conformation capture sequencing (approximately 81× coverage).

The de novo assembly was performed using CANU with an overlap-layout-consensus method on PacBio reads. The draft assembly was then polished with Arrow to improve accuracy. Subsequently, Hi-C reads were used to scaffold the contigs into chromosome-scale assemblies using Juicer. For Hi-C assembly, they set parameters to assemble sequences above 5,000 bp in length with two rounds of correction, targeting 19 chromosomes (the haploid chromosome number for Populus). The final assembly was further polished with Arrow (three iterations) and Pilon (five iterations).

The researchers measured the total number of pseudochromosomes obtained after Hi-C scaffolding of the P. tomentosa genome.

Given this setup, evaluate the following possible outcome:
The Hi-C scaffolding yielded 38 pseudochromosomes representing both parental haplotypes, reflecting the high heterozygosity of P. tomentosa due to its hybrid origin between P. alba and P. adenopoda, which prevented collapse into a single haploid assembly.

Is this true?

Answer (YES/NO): YES